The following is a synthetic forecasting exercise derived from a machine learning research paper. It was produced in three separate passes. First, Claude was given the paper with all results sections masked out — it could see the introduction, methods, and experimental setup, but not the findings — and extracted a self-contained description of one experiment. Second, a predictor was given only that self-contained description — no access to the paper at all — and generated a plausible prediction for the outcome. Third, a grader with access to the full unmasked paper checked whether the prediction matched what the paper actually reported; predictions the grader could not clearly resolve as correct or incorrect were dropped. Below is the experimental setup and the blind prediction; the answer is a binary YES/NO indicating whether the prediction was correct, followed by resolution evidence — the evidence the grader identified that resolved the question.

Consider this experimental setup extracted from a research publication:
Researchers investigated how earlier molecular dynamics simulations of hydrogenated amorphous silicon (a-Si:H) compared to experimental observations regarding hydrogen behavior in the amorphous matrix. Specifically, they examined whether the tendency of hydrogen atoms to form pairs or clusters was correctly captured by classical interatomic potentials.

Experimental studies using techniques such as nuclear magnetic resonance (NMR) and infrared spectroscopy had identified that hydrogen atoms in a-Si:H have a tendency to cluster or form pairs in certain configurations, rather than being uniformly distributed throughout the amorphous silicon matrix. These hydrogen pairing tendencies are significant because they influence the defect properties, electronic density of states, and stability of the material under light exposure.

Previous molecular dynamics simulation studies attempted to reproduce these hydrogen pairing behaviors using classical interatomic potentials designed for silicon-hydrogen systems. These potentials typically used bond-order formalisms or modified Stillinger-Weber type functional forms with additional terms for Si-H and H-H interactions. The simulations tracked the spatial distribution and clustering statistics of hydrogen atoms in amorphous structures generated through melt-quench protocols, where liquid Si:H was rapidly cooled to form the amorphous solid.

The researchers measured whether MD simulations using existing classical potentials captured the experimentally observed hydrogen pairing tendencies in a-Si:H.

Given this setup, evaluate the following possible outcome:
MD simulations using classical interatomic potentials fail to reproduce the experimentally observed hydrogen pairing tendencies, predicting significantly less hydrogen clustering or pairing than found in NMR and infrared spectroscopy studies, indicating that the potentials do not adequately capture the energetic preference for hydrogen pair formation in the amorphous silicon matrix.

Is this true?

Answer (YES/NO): NO